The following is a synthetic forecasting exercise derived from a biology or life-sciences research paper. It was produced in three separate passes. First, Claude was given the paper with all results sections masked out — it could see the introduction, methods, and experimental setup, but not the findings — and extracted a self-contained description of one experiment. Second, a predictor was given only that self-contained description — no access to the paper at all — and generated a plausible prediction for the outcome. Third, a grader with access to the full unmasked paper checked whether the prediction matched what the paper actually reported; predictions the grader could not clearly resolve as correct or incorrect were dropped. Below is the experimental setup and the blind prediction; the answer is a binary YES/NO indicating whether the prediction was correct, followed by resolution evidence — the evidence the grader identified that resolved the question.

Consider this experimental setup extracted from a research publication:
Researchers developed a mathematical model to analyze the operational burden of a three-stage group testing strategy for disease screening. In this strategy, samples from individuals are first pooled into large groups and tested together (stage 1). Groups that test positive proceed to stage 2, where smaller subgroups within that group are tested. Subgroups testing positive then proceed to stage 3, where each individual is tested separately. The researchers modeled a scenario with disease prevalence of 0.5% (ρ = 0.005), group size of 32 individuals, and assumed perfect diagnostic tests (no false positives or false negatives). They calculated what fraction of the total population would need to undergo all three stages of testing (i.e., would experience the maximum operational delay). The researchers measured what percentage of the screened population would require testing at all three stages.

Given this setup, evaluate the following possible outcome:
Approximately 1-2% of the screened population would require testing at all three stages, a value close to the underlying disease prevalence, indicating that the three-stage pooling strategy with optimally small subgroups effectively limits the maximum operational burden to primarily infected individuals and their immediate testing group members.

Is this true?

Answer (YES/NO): NO